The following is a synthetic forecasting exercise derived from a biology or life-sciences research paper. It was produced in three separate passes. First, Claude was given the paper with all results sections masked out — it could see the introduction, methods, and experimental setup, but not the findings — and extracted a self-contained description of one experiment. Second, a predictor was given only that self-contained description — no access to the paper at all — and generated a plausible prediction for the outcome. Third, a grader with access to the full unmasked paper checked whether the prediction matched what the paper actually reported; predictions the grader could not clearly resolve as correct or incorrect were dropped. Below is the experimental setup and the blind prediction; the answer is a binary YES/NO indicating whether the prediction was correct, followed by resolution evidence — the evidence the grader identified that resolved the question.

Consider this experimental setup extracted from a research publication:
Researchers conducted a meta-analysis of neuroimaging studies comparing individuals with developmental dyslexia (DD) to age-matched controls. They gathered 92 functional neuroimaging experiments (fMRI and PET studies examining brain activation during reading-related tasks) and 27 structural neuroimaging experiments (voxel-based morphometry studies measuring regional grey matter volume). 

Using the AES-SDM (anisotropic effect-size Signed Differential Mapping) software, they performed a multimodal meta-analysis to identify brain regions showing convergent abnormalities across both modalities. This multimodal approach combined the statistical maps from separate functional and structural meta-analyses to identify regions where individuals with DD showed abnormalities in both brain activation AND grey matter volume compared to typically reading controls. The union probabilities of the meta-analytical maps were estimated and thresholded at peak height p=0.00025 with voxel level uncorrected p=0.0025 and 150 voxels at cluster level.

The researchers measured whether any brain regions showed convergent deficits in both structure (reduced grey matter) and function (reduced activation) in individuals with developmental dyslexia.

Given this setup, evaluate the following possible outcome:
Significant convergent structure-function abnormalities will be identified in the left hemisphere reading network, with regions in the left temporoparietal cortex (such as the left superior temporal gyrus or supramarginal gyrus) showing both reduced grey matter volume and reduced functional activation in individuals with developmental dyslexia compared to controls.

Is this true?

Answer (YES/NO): YES